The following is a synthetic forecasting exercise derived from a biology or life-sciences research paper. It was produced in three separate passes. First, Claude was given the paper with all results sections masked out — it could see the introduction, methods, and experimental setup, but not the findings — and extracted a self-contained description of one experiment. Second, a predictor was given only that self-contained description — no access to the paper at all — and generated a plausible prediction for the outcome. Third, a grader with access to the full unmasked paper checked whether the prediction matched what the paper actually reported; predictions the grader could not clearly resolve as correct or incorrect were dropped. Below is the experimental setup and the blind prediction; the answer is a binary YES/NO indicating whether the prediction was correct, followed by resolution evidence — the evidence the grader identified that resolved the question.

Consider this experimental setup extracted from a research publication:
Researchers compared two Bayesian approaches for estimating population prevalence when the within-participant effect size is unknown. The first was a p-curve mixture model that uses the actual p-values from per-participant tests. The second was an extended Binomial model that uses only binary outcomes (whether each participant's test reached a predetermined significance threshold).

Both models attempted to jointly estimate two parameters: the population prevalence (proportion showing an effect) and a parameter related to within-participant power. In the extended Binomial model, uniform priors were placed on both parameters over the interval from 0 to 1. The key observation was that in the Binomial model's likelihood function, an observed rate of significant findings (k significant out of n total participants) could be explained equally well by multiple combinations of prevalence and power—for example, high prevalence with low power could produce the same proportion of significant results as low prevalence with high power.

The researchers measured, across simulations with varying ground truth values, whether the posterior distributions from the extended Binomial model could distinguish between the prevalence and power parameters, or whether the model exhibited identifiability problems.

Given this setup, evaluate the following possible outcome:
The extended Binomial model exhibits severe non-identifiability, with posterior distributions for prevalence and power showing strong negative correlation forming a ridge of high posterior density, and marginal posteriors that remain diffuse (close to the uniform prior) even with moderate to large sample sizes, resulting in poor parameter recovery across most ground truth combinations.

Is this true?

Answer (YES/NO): NO